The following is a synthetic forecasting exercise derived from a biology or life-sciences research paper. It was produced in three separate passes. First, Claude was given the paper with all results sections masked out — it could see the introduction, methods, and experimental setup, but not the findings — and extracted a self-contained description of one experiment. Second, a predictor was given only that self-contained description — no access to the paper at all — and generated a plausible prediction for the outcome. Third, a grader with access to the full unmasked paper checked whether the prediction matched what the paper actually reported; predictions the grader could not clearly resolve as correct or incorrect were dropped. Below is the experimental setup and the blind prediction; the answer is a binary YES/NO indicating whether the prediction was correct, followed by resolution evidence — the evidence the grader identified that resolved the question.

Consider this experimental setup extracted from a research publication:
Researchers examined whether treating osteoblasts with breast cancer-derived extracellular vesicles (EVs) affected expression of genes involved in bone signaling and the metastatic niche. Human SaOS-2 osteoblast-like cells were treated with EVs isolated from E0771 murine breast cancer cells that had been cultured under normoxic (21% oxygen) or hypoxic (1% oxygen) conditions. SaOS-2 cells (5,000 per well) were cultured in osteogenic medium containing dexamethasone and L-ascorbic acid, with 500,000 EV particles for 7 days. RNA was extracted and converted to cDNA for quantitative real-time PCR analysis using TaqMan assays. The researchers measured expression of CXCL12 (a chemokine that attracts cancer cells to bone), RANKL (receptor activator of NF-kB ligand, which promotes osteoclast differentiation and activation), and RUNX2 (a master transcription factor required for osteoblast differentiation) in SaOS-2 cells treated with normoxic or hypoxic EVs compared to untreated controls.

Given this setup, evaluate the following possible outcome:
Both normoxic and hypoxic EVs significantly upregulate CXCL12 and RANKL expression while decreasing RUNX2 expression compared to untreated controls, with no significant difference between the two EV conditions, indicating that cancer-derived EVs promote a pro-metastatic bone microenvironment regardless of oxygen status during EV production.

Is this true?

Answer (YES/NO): NO